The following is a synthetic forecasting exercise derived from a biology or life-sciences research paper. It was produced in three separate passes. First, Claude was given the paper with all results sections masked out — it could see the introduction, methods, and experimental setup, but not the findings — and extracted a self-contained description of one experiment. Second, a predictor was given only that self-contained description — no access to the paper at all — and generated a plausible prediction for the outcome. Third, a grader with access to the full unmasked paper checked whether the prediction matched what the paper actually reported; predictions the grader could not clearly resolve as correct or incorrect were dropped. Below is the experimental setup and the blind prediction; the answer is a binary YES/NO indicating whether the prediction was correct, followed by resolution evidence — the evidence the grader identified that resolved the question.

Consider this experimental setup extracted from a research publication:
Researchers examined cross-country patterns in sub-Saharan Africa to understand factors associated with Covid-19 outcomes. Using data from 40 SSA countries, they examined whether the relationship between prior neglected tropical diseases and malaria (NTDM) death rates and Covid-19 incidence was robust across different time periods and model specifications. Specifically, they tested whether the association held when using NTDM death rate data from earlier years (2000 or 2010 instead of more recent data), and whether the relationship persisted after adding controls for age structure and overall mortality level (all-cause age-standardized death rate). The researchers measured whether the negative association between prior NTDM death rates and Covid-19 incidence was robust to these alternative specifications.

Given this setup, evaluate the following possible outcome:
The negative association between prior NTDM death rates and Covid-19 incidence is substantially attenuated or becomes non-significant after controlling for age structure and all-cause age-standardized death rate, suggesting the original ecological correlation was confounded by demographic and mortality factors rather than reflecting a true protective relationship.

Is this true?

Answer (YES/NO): NO